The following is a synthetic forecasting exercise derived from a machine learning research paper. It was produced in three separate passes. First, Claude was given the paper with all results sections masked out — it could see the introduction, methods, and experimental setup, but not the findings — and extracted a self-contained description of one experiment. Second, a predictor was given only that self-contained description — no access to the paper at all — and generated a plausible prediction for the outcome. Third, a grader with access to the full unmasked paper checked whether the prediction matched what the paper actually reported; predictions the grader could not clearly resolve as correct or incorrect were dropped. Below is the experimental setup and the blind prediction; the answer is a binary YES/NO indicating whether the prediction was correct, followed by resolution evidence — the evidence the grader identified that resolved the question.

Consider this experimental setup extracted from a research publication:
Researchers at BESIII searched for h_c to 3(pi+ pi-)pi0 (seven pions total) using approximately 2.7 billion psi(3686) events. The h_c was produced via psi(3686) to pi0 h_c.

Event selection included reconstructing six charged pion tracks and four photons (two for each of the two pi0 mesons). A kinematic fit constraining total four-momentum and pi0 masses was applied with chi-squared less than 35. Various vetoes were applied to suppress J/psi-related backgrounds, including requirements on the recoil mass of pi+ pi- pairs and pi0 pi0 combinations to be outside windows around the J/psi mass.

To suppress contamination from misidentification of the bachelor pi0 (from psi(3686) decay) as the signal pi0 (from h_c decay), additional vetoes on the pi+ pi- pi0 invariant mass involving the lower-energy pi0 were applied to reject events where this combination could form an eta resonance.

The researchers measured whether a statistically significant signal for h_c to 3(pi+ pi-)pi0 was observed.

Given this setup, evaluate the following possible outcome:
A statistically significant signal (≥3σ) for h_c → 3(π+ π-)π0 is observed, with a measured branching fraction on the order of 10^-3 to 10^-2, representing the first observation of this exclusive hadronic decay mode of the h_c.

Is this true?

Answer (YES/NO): YES